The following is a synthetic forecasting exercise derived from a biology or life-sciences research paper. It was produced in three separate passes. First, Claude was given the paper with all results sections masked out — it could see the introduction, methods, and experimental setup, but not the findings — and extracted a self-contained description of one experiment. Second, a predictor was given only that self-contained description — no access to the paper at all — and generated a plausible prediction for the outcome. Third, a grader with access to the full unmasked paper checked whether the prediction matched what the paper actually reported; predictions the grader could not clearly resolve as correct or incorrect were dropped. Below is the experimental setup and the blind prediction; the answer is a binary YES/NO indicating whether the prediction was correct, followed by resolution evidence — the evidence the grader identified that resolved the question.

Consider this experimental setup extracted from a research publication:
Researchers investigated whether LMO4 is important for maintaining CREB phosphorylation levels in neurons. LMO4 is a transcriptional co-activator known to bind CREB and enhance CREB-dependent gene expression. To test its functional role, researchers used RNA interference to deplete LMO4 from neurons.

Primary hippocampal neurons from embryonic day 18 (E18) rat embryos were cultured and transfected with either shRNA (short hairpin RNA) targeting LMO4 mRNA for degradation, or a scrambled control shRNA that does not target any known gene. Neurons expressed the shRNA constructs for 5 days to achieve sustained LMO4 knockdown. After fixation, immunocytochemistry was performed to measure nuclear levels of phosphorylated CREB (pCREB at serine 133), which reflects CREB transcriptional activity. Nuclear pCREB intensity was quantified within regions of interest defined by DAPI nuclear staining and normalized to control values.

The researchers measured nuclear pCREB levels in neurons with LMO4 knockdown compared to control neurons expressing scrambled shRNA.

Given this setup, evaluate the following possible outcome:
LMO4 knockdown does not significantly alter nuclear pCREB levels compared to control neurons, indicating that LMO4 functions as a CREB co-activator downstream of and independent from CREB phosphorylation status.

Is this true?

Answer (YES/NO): NO